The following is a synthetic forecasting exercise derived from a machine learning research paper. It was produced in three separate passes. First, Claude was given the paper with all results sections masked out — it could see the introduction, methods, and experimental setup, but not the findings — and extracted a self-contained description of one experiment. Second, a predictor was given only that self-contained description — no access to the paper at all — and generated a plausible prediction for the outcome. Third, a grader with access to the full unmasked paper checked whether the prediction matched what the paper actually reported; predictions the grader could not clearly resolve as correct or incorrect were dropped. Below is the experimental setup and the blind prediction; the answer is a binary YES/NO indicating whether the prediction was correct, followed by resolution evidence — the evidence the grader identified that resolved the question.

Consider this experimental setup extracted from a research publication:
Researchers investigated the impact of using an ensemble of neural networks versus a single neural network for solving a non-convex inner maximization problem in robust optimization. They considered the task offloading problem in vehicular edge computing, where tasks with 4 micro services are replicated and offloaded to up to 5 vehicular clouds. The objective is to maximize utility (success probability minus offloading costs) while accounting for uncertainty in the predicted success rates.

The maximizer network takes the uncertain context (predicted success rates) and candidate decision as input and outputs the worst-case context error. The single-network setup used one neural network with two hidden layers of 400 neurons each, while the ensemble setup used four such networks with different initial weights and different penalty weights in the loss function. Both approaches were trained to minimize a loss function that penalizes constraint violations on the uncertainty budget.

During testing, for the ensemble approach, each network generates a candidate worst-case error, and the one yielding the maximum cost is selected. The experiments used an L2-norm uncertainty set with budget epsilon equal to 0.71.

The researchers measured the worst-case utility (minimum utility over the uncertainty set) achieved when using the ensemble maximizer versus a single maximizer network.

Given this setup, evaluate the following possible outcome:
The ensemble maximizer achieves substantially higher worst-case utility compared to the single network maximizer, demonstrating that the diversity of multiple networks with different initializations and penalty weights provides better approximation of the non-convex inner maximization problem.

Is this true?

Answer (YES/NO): NO